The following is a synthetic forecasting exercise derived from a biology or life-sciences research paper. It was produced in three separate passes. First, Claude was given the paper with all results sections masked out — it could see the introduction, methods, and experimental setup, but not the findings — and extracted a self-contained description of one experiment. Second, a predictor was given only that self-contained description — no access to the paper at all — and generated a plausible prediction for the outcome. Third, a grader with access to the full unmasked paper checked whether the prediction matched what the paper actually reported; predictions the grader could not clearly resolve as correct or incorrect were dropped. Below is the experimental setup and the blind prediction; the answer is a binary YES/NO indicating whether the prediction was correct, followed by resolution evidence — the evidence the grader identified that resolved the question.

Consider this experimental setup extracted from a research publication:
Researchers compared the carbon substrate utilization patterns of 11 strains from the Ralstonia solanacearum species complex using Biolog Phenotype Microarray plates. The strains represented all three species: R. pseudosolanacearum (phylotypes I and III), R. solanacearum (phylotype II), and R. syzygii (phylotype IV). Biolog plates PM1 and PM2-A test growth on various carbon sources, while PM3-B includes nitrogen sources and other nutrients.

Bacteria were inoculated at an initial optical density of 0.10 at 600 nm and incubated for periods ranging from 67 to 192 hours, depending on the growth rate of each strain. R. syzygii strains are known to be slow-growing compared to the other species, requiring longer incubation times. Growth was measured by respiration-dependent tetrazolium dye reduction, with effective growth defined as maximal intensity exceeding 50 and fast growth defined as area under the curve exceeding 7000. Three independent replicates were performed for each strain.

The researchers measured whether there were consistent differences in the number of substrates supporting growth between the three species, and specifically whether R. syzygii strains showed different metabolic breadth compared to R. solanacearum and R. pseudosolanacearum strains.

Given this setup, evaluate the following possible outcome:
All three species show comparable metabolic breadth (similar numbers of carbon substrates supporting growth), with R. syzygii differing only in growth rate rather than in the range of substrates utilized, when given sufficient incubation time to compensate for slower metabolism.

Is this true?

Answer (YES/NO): NO